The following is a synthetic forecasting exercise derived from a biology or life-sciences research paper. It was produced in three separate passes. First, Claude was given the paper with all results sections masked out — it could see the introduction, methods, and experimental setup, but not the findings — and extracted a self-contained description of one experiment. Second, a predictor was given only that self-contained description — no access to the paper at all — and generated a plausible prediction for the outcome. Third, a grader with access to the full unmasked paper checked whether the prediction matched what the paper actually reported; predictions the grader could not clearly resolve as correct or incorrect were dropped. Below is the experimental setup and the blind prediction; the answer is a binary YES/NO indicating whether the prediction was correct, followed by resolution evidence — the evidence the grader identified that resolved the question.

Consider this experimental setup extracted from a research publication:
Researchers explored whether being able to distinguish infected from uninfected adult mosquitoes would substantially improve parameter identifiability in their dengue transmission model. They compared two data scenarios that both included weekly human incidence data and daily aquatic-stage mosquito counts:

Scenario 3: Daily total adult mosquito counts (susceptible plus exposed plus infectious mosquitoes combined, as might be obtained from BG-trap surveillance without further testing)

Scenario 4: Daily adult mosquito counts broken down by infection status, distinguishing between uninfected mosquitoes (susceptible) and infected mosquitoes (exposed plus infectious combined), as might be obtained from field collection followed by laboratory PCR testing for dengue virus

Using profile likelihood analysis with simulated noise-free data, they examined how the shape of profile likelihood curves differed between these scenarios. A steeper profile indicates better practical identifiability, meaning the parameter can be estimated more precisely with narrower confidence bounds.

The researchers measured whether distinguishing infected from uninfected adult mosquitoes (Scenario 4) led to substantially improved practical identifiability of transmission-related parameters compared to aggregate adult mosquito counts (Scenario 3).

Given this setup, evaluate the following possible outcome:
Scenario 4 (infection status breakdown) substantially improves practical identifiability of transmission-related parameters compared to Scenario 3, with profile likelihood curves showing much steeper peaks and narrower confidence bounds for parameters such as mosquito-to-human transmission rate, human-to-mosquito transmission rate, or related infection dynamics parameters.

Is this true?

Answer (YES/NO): NO